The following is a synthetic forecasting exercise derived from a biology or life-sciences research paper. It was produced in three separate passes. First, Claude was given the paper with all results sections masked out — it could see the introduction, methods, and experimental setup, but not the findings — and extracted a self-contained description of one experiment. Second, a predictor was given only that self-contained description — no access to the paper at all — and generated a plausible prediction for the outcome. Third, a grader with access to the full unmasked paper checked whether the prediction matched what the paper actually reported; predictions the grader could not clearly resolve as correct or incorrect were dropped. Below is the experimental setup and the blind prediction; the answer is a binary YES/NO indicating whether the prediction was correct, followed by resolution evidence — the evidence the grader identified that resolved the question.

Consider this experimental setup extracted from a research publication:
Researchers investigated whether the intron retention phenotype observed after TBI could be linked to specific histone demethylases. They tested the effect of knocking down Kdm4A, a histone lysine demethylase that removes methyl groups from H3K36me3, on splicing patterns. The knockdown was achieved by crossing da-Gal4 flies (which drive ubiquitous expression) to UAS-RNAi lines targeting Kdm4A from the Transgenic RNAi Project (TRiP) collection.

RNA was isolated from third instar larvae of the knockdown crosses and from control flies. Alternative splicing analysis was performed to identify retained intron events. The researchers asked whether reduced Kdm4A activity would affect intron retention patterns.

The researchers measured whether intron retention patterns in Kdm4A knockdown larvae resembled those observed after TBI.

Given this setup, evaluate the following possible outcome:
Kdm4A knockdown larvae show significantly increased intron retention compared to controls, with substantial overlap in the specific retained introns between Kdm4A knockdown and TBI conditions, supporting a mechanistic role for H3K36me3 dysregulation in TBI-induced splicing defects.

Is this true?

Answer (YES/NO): YES